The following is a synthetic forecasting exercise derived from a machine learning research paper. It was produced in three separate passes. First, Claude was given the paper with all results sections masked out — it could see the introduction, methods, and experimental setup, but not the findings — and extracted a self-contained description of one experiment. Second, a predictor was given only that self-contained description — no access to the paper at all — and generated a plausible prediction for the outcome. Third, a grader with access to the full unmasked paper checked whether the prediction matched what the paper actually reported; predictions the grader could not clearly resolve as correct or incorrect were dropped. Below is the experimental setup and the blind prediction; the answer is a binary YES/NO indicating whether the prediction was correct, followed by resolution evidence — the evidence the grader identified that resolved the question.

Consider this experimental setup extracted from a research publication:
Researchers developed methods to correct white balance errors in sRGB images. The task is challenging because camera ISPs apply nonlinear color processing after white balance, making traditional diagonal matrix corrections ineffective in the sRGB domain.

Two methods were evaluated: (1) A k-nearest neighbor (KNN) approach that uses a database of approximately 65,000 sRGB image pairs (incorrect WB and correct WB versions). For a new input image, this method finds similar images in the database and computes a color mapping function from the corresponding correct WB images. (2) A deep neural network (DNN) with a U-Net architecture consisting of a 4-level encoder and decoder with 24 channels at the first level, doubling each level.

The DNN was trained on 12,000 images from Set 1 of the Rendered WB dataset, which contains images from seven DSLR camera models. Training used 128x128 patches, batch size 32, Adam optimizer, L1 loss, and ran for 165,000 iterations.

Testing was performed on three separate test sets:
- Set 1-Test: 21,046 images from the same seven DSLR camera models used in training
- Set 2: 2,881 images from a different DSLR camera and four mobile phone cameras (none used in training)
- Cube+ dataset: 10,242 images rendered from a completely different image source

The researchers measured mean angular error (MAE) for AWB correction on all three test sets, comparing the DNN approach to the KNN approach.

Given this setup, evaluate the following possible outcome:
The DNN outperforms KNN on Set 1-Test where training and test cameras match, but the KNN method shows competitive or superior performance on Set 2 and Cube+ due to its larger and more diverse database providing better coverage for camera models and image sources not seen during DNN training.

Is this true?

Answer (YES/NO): NO